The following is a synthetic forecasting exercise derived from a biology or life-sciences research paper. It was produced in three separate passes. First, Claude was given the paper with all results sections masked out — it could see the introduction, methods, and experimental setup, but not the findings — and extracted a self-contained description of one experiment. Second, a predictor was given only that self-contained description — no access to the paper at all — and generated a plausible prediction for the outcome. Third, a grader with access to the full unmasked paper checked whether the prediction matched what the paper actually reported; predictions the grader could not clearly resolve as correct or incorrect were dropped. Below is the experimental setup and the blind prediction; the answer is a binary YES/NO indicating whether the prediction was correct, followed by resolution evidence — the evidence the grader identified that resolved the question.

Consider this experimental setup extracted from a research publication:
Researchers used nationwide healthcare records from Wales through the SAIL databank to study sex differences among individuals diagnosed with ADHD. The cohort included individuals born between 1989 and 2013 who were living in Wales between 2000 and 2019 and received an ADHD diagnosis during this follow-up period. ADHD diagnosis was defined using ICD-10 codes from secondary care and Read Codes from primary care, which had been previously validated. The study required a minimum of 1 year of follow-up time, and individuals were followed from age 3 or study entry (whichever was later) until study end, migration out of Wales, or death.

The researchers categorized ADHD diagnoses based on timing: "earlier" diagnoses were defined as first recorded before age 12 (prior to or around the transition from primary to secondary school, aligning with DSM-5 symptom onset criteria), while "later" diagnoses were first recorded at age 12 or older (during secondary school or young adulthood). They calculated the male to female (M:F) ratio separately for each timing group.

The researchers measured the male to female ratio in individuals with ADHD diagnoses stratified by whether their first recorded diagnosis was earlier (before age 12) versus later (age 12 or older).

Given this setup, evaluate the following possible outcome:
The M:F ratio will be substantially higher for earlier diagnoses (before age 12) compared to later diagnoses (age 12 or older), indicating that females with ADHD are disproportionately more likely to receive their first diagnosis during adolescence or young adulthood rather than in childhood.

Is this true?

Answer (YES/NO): YES